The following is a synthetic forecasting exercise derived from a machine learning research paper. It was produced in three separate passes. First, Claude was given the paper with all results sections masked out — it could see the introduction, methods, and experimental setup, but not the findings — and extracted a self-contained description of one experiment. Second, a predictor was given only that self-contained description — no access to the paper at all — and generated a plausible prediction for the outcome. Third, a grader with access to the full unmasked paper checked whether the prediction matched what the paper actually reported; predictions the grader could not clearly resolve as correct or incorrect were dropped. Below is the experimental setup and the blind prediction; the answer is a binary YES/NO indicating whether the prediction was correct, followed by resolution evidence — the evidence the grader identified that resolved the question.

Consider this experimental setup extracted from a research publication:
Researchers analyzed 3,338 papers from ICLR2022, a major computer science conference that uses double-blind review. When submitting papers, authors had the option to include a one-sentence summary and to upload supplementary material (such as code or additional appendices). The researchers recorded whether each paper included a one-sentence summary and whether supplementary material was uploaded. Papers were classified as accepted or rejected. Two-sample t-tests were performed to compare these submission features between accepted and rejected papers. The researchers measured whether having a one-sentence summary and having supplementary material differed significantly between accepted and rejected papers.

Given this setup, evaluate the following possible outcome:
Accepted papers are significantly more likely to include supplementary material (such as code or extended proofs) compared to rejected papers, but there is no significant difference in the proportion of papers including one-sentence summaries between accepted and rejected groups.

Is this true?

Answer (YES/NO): NO